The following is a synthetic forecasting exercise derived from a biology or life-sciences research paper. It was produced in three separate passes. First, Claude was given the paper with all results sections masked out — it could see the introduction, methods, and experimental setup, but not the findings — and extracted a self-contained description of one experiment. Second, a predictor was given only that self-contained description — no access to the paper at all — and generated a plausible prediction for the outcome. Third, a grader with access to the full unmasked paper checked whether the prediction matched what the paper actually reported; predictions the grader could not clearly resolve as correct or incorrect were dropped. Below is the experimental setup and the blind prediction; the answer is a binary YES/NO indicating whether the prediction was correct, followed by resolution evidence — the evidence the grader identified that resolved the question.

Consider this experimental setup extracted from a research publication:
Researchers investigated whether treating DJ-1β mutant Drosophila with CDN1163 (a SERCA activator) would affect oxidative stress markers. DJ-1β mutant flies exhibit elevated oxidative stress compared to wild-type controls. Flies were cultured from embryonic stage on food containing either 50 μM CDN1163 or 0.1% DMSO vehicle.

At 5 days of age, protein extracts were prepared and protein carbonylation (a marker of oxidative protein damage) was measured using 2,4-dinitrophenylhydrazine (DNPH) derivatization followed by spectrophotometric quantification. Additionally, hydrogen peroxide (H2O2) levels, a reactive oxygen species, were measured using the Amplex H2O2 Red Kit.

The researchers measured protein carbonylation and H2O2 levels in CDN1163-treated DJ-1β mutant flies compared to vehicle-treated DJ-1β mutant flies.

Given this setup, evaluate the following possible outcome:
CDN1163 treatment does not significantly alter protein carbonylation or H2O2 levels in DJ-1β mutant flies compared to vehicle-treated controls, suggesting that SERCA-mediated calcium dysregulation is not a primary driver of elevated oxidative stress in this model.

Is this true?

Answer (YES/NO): NO